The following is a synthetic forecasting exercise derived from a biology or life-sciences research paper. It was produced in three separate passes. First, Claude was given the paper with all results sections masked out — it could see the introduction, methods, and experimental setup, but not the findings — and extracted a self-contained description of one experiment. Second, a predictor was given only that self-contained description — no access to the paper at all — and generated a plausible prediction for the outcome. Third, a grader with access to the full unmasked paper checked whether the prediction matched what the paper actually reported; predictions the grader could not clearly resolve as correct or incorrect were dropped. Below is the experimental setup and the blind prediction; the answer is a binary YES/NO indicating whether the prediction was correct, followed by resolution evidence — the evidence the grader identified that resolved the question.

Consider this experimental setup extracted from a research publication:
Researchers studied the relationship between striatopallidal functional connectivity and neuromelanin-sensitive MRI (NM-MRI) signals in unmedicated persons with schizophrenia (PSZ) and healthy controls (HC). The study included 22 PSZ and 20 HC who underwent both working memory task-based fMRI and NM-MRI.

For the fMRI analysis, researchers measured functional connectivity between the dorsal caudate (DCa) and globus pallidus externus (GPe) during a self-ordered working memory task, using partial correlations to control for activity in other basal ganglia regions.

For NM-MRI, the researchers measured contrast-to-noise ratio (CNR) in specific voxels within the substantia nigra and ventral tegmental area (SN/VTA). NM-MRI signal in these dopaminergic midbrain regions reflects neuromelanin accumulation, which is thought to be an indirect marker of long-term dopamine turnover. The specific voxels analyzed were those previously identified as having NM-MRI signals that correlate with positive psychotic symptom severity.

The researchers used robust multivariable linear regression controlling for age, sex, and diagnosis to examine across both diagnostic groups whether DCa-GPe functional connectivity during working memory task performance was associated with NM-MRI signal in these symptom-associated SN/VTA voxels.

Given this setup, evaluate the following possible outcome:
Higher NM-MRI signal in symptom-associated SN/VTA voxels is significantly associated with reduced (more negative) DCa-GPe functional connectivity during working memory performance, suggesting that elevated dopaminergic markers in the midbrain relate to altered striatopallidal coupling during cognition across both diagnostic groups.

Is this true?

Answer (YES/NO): NO